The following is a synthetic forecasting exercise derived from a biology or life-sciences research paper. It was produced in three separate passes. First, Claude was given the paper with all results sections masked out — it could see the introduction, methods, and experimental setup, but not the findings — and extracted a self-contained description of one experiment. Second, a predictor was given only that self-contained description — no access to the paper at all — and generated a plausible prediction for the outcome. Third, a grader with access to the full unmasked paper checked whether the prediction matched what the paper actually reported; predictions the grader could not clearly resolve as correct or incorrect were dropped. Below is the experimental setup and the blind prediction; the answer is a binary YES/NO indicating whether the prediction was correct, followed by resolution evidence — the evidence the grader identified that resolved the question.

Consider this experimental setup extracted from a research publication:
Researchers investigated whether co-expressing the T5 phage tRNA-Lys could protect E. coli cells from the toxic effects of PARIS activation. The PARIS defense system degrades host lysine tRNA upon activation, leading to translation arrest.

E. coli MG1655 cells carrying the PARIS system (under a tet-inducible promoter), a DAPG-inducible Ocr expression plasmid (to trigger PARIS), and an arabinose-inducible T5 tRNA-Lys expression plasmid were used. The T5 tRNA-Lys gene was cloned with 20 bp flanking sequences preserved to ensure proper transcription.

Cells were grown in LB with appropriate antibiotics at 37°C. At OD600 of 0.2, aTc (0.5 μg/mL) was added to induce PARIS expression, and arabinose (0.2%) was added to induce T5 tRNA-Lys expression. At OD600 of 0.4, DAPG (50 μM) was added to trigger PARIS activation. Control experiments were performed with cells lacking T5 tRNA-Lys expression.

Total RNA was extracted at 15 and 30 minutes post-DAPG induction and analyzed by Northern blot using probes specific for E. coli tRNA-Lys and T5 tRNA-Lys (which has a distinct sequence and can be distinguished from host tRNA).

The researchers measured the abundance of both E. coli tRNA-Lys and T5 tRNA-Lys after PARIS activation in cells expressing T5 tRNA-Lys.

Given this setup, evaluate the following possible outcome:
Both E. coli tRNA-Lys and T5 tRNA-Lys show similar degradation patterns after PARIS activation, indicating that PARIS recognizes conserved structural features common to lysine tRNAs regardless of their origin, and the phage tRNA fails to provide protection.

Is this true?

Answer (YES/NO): NO